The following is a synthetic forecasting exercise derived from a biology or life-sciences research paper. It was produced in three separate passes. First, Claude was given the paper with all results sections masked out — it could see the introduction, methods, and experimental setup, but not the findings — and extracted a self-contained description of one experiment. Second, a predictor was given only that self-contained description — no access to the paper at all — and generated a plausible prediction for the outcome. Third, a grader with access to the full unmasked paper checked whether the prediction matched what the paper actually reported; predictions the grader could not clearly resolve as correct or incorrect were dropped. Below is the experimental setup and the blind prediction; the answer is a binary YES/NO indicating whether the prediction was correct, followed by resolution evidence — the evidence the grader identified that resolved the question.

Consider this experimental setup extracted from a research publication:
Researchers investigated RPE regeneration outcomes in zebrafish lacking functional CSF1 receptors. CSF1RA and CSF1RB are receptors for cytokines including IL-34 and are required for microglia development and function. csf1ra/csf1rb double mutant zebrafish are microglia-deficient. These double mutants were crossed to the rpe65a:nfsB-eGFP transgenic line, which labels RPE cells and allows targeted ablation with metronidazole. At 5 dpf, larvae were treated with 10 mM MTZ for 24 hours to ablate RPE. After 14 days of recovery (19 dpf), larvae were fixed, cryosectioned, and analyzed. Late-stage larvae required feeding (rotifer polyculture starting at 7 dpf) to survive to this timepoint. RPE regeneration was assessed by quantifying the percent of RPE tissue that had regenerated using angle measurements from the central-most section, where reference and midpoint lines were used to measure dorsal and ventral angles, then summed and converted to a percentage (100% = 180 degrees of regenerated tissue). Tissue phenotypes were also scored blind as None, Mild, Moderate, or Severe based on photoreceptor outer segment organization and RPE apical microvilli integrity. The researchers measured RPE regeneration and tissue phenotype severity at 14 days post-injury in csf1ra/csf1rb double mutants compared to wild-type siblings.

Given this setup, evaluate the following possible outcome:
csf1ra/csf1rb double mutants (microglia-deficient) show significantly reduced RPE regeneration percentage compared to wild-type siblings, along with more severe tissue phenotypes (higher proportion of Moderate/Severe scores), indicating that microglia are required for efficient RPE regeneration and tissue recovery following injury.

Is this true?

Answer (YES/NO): YES